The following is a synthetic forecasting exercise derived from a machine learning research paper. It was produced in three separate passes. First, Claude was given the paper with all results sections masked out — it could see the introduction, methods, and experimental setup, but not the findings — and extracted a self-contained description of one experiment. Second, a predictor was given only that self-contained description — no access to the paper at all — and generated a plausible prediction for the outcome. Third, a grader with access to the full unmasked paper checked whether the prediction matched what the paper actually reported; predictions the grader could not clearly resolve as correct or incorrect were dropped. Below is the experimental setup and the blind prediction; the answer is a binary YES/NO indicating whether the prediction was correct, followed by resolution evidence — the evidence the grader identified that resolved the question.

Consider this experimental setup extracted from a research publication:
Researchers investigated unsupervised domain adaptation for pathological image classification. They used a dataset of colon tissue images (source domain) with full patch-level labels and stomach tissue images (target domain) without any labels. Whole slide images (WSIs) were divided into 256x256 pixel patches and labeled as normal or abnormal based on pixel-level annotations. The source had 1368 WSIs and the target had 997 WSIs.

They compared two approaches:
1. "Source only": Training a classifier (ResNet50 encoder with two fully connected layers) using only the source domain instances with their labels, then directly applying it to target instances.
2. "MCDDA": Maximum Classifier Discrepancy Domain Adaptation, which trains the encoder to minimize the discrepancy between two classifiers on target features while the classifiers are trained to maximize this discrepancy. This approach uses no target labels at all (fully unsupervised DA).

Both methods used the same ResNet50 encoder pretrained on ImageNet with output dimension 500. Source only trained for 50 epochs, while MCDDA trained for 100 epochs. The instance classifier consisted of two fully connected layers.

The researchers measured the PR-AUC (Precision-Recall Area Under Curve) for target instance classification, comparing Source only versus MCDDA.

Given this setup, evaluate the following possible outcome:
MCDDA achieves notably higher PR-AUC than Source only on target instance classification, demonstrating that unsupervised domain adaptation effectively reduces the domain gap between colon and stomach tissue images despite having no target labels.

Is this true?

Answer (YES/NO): NO